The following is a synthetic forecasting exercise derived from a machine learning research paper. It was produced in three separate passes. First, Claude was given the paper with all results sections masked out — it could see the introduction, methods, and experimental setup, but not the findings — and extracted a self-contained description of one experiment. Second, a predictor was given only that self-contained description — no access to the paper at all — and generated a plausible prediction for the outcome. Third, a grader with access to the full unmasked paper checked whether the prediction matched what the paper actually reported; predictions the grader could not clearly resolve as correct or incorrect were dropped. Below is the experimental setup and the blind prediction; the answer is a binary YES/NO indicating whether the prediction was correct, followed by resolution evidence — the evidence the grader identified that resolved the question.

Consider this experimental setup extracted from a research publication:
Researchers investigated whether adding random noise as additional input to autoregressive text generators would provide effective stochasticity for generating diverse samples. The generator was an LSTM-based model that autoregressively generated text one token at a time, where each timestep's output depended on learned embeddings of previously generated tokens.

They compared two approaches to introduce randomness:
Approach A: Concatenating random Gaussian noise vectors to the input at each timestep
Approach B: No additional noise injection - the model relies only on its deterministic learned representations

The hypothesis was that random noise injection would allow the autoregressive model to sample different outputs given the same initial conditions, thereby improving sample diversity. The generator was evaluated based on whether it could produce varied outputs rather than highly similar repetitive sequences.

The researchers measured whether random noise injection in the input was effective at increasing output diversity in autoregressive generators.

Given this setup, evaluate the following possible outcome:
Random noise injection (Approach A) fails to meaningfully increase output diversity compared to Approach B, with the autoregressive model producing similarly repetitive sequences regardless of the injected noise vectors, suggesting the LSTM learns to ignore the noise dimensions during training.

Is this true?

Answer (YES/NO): YES